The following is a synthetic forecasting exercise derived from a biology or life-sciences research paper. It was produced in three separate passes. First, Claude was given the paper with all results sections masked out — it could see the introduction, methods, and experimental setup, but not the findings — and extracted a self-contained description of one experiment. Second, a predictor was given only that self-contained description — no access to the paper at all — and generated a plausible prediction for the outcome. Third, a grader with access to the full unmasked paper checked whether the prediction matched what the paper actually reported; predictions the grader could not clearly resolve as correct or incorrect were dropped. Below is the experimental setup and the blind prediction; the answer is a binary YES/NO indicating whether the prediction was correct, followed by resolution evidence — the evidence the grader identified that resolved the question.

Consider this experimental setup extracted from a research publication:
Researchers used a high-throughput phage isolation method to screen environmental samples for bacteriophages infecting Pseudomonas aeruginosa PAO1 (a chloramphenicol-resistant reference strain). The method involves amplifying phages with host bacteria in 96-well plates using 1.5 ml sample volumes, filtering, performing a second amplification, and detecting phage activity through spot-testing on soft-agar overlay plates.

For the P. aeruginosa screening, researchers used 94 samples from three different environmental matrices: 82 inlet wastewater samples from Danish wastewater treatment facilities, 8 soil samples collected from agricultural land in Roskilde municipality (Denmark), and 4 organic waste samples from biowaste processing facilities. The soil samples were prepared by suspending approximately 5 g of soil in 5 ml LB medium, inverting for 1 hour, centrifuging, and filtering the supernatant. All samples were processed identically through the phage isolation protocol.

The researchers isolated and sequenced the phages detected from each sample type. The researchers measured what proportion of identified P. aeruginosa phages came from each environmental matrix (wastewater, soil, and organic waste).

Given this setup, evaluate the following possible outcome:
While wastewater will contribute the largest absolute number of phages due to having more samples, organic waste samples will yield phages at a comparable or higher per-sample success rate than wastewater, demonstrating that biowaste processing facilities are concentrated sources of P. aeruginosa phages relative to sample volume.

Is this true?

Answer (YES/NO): YES